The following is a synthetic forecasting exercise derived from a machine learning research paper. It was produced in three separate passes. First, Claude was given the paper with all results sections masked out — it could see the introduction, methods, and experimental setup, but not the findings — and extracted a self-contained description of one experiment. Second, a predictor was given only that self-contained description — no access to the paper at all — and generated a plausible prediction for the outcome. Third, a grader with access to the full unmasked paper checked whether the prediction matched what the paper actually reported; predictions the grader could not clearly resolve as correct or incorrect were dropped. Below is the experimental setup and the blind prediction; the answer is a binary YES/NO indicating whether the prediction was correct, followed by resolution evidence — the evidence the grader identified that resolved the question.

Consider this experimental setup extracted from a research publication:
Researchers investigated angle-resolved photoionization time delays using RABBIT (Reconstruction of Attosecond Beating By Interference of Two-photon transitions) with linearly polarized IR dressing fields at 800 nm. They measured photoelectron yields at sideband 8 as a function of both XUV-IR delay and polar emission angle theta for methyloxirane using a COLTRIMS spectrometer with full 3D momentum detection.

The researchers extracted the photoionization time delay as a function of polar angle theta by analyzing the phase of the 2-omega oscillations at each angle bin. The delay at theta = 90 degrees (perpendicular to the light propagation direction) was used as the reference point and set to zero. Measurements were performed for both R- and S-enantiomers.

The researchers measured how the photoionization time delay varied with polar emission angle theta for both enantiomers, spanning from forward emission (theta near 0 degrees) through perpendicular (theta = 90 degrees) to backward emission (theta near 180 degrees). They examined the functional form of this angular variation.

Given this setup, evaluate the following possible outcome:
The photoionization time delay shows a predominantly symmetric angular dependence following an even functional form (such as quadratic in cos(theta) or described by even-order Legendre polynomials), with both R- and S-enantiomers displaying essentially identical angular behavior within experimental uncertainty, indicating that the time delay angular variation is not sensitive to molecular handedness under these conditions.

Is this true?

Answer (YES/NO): NO